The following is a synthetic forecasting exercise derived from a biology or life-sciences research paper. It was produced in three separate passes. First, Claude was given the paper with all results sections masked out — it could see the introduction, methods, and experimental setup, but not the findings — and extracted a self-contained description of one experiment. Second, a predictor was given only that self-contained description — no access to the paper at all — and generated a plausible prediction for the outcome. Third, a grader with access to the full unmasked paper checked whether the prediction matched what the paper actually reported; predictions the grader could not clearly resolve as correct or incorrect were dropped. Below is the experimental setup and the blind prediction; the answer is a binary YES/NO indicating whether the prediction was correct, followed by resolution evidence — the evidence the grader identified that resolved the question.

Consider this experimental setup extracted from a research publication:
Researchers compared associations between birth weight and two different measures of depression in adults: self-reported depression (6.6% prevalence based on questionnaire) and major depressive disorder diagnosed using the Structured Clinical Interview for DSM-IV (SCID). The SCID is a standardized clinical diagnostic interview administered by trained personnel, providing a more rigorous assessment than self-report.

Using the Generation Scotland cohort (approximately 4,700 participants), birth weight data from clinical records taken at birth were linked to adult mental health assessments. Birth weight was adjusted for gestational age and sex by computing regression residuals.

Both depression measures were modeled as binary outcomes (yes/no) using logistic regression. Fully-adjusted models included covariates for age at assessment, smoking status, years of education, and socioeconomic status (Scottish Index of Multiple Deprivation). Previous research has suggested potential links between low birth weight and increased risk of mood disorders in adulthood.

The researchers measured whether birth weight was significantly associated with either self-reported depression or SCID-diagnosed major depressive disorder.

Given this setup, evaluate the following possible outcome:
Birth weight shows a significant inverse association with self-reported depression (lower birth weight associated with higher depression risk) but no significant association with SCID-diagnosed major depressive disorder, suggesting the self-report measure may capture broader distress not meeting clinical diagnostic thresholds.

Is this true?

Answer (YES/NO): NO